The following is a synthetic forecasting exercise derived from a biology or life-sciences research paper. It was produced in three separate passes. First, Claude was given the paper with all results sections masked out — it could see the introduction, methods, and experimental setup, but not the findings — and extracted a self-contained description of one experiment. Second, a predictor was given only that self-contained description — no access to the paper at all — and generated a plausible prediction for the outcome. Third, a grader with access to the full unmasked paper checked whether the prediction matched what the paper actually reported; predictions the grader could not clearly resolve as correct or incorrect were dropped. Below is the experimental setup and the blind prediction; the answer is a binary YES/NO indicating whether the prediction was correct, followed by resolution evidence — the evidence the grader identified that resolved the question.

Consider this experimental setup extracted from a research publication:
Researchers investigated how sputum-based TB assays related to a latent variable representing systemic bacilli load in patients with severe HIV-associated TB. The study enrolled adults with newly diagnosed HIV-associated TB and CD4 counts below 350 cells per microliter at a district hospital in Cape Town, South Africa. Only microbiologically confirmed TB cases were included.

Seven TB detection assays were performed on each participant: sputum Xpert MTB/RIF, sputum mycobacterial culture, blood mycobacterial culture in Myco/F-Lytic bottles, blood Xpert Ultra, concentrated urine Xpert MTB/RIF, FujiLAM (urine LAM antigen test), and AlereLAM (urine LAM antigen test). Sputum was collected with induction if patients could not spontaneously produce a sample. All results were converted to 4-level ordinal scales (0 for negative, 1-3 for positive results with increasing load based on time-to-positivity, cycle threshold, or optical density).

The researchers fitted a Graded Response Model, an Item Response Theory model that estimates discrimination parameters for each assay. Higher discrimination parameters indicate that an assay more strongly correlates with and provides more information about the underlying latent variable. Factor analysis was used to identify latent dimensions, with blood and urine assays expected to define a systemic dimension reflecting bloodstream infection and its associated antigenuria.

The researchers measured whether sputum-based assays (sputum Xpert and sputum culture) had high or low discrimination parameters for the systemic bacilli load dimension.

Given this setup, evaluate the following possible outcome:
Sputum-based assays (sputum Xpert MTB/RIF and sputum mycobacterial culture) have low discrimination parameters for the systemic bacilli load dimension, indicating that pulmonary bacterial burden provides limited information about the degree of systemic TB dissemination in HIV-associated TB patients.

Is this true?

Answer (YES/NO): YES